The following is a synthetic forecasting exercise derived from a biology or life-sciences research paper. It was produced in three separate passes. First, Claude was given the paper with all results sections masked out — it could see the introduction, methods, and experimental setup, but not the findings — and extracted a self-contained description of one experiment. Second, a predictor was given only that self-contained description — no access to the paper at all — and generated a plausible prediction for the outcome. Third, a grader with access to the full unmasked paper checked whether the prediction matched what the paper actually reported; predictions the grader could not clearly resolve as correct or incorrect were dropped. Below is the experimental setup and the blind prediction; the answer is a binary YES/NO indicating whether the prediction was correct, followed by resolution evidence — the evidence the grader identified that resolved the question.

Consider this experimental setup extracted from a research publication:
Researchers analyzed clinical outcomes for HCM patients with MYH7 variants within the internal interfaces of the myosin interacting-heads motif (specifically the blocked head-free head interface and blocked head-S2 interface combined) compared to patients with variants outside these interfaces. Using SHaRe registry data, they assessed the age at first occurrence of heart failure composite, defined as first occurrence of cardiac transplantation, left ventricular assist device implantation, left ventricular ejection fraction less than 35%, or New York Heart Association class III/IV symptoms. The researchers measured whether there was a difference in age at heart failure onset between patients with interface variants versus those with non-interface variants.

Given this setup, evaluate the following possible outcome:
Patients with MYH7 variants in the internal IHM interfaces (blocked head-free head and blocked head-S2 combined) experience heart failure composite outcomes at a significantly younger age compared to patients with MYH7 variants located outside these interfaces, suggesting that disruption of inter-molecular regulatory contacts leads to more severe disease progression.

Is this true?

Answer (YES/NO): YES